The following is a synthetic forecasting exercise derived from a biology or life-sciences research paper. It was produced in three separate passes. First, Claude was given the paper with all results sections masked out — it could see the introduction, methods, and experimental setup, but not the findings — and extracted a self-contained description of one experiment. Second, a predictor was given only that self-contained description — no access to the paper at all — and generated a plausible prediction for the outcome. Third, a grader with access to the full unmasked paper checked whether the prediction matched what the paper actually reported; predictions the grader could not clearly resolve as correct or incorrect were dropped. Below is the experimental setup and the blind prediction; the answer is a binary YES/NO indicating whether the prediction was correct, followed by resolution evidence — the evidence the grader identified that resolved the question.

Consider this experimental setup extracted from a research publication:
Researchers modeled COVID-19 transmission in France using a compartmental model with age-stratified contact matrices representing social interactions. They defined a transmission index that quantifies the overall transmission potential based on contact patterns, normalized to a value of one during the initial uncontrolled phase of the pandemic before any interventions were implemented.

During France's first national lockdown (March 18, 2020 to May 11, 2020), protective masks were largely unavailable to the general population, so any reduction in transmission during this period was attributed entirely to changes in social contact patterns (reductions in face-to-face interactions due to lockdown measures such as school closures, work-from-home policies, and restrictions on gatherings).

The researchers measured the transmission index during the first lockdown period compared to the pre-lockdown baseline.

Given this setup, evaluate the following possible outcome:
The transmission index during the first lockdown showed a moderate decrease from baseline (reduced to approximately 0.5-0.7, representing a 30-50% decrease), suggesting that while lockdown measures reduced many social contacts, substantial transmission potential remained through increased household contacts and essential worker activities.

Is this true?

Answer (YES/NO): NO